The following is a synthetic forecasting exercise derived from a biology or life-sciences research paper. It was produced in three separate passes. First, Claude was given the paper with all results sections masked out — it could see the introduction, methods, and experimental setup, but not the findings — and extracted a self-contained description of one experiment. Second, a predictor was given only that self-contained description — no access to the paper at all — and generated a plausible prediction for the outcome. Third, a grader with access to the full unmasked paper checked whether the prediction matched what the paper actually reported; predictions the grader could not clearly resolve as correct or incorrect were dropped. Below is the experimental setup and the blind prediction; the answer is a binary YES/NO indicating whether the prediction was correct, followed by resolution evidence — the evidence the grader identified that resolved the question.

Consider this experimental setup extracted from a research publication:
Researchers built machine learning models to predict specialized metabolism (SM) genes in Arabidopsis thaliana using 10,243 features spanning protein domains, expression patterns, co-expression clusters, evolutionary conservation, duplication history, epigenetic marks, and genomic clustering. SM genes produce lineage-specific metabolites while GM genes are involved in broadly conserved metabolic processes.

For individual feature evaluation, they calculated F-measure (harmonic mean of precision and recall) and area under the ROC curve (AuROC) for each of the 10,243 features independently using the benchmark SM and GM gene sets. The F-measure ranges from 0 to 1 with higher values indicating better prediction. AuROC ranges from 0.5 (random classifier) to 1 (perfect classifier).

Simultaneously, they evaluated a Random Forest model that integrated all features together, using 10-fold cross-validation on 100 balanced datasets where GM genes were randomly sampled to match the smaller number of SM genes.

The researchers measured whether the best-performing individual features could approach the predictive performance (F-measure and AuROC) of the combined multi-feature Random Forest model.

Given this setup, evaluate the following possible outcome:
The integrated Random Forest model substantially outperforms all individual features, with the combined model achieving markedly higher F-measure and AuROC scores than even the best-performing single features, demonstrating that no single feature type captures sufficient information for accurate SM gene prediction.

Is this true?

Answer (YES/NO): NO